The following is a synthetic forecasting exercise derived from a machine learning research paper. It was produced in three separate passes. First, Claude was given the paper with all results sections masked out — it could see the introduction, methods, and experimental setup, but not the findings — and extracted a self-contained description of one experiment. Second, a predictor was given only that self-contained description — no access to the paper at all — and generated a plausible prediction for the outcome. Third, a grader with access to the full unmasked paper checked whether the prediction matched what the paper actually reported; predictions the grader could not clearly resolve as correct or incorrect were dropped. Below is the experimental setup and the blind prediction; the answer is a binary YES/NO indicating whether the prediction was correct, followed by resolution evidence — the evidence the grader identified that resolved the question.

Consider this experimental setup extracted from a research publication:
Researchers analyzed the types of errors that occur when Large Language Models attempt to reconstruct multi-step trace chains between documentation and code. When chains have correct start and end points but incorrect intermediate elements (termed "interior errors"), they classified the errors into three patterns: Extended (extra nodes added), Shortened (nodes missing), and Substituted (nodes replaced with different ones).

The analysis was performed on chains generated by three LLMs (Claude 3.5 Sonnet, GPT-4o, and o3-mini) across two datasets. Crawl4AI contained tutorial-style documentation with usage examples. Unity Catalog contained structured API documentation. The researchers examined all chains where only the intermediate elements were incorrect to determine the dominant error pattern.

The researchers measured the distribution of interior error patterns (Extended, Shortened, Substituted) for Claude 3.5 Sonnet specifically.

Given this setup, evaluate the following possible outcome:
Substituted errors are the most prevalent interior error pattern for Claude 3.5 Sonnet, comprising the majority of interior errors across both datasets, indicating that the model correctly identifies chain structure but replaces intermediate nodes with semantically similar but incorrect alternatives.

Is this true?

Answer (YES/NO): NO